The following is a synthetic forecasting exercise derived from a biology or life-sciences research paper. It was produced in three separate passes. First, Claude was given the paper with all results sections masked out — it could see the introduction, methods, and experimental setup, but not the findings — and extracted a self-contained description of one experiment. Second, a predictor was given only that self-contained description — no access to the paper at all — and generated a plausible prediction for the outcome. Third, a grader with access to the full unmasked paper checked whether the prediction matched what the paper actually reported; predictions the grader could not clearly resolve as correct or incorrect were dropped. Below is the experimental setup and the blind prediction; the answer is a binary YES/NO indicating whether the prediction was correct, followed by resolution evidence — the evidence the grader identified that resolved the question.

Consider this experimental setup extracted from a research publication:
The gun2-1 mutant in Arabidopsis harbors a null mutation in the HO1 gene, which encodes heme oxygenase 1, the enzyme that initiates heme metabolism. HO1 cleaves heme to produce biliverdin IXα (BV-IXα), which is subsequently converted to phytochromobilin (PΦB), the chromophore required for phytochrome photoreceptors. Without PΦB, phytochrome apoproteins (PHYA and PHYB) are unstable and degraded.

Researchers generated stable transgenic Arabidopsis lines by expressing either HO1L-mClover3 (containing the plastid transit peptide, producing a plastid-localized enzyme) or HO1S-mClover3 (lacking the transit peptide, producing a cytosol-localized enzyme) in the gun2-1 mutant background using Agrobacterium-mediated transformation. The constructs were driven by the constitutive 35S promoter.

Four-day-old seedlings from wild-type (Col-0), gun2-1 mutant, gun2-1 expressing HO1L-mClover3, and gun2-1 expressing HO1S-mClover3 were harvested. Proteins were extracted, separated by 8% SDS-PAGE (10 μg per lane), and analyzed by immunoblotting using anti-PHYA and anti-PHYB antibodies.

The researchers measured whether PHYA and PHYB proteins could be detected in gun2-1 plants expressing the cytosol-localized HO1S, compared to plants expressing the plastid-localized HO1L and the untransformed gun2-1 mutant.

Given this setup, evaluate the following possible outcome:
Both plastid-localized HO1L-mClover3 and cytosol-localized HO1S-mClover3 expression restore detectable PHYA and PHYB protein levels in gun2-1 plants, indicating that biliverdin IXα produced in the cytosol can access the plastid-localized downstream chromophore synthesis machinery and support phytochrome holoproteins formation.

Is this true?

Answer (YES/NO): YES